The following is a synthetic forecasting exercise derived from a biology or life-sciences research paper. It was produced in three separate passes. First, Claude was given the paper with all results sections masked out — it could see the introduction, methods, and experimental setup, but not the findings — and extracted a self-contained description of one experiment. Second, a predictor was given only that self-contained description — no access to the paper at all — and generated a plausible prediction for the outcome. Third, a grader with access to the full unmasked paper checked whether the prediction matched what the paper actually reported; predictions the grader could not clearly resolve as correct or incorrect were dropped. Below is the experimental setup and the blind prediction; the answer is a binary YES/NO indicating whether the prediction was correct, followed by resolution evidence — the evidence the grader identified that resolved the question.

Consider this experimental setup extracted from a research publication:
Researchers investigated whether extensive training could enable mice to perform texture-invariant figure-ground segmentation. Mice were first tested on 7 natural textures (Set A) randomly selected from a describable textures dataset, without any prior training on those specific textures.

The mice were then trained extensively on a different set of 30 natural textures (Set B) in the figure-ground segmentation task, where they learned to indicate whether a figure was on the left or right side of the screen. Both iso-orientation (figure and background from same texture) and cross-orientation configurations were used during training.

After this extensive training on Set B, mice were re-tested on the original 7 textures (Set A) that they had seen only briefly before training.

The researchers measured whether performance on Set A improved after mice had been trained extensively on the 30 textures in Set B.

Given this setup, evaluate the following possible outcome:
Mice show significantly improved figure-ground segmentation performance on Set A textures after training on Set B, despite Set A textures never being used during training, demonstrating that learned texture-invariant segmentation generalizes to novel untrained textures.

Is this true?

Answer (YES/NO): NO